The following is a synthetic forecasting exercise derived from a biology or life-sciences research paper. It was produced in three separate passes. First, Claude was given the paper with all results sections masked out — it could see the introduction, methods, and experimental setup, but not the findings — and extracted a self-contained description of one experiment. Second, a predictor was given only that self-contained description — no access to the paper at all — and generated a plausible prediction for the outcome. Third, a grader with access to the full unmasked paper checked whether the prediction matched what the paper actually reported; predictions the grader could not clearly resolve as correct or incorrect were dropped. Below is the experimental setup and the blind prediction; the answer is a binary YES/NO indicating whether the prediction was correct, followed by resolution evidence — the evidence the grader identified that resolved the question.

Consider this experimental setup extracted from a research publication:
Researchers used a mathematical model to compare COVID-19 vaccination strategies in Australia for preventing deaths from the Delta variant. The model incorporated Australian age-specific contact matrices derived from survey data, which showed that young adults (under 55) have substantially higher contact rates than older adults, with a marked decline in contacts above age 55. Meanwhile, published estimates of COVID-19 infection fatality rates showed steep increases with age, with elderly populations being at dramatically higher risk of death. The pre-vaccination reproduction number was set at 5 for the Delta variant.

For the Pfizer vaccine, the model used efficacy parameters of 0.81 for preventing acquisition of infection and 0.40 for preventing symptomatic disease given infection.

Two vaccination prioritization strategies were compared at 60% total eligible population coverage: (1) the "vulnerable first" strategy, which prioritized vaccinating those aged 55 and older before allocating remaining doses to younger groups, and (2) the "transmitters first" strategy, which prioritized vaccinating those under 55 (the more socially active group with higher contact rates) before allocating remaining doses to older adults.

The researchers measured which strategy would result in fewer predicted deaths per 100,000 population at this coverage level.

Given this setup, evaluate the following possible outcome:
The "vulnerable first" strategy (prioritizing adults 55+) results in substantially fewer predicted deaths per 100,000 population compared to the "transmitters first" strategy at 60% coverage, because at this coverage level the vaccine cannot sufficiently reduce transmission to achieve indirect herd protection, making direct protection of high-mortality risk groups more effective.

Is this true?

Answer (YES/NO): YES